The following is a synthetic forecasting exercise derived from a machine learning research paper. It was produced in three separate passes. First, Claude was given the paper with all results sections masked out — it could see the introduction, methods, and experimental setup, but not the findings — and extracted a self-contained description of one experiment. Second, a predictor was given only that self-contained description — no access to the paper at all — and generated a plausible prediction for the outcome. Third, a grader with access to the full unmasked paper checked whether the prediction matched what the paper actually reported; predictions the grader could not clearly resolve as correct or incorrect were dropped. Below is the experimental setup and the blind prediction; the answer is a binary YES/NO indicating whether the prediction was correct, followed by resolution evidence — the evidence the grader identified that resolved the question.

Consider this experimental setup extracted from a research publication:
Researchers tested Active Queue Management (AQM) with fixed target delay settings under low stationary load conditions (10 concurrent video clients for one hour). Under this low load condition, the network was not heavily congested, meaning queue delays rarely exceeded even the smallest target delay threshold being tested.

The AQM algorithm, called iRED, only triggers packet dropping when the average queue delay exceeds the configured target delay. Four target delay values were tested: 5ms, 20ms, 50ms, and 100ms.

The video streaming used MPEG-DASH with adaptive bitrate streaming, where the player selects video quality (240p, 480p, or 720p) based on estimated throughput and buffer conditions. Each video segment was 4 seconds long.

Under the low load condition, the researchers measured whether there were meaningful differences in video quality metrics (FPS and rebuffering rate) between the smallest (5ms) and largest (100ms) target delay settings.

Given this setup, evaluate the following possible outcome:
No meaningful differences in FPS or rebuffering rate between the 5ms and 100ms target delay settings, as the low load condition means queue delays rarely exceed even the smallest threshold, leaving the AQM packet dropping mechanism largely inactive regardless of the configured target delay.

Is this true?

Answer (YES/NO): NO